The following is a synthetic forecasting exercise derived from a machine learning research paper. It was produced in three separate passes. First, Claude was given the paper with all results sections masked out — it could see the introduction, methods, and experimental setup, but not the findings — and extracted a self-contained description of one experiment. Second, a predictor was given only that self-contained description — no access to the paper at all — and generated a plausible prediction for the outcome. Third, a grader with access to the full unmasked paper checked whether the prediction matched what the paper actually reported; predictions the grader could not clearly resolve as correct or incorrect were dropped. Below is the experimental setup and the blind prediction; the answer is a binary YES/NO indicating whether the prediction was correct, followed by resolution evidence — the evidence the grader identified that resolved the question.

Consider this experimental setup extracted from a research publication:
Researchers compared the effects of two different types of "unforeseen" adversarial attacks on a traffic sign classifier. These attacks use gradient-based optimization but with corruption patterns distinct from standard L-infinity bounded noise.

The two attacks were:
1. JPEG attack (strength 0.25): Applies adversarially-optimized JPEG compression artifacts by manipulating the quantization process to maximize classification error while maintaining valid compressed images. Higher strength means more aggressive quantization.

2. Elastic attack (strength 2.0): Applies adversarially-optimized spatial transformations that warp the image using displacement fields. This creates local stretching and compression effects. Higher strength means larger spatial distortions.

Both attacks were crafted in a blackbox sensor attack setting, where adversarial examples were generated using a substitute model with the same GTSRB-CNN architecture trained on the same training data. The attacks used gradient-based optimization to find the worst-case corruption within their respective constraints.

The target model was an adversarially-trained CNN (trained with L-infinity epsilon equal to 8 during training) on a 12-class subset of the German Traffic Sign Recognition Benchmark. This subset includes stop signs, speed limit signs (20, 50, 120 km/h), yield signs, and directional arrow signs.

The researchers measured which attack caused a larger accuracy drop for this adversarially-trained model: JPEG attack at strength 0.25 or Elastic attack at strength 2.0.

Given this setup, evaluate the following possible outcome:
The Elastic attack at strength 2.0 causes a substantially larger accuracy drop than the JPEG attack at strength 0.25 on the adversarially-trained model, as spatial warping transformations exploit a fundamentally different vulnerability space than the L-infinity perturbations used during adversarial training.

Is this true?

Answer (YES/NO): YES